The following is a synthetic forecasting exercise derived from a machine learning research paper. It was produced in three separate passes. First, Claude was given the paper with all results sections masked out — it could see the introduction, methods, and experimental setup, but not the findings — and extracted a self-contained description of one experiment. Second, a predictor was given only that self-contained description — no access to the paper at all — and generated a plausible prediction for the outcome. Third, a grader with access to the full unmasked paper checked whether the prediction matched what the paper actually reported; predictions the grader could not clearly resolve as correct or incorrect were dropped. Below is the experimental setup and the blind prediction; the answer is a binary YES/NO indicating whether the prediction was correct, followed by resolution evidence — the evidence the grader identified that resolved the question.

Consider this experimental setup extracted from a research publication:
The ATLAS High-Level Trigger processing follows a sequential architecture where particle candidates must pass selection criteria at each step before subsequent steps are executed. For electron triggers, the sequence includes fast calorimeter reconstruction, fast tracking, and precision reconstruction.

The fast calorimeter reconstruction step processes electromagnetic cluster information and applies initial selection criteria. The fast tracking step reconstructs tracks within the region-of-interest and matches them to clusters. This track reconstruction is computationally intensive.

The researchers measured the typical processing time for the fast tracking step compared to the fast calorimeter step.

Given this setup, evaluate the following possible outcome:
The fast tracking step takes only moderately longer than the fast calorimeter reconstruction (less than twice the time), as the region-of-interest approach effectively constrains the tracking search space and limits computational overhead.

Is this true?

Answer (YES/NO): NO